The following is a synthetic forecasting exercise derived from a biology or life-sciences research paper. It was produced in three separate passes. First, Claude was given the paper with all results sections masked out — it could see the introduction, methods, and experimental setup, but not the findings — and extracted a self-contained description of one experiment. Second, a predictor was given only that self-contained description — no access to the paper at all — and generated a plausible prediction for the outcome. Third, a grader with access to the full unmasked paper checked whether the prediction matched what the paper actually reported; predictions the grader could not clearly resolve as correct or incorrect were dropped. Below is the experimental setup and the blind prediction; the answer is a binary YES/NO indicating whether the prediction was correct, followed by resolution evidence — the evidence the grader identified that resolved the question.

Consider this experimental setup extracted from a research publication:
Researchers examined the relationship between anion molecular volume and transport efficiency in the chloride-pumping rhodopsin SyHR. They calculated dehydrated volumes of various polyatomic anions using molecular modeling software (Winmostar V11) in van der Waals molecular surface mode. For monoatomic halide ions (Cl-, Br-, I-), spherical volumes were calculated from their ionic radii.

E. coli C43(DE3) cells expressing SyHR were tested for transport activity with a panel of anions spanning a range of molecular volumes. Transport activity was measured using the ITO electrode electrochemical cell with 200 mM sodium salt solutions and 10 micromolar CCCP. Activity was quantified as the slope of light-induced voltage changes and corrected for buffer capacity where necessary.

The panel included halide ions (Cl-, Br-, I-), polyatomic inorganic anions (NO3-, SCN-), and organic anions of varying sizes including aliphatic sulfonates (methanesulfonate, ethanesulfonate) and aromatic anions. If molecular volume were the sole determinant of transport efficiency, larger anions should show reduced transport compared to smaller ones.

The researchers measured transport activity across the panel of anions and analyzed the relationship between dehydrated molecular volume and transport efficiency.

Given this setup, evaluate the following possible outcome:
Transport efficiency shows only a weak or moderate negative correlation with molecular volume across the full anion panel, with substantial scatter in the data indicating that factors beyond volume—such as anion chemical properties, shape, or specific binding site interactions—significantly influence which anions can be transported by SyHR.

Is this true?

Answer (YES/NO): YES